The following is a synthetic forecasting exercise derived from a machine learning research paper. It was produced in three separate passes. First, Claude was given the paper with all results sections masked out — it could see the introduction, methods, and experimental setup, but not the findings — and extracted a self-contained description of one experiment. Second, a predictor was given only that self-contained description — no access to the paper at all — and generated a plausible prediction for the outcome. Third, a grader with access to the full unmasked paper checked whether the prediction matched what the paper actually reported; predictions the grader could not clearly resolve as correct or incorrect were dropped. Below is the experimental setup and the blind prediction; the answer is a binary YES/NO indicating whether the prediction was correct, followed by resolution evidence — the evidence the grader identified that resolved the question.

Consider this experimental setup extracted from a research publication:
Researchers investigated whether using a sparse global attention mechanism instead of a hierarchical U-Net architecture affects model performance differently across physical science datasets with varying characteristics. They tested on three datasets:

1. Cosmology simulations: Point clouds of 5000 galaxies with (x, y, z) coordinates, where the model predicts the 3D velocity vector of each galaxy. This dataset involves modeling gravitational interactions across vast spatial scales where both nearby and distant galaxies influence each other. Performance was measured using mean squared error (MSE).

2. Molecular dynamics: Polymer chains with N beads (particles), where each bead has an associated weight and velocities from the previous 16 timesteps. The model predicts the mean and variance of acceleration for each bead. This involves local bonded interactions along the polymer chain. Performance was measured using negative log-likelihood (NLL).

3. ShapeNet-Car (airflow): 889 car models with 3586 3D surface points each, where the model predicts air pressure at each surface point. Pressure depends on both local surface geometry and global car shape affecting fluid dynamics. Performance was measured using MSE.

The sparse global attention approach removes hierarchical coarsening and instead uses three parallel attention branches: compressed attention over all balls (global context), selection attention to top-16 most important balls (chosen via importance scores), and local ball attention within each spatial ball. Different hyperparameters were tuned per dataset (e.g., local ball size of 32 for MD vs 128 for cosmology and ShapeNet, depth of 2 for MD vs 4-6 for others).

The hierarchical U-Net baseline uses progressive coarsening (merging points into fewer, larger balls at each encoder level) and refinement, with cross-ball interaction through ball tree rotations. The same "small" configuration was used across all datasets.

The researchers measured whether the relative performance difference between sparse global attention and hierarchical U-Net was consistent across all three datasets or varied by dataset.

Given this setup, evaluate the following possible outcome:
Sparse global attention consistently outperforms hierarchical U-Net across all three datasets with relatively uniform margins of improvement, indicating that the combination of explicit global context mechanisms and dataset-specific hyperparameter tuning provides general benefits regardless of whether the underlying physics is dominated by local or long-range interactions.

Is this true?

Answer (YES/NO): NO